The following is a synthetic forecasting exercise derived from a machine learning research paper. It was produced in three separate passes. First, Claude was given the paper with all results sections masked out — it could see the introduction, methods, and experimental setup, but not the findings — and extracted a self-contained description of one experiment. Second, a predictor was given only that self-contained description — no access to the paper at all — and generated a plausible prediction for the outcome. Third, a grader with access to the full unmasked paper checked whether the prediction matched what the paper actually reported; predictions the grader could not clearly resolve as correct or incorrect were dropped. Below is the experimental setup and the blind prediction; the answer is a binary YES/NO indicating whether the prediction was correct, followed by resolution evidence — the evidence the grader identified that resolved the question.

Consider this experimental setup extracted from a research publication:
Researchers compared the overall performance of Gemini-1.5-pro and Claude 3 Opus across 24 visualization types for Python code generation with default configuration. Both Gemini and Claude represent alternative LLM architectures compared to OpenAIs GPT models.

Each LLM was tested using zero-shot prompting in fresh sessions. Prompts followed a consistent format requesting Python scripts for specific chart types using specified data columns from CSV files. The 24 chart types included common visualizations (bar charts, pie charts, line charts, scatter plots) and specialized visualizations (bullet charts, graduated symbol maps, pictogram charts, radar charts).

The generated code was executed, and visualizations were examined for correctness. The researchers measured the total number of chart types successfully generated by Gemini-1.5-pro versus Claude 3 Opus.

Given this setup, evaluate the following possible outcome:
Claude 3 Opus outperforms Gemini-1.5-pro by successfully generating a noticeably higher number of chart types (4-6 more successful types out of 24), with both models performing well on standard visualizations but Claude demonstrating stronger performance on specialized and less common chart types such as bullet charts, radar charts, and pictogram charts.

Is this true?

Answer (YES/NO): NO